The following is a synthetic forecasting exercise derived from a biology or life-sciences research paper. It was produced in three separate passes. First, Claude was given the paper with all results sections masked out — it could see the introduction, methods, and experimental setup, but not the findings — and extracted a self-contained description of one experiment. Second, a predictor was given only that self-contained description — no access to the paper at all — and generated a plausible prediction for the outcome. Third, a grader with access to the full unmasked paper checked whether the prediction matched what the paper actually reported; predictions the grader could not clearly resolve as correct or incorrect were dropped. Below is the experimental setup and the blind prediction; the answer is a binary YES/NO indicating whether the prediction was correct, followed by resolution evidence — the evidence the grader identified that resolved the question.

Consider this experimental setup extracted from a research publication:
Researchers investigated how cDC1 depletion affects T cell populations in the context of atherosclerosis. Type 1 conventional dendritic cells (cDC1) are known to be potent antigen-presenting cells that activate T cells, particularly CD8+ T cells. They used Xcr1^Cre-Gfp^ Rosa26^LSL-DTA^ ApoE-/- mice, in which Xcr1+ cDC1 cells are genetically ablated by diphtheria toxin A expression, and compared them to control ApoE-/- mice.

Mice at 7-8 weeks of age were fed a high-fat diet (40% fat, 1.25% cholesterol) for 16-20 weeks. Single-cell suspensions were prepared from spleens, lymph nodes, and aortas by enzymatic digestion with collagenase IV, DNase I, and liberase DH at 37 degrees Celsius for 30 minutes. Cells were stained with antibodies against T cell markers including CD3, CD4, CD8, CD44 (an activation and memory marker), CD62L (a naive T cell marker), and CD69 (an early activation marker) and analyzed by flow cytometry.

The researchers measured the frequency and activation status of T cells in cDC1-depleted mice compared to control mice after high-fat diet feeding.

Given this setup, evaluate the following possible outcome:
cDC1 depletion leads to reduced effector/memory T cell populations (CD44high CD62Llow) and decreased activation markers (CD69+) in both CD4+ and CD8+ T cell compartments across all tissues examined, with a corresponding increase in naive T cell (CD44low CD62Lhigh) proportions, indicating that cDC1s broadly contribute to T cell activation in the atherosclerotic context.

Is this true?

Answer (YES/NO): NO